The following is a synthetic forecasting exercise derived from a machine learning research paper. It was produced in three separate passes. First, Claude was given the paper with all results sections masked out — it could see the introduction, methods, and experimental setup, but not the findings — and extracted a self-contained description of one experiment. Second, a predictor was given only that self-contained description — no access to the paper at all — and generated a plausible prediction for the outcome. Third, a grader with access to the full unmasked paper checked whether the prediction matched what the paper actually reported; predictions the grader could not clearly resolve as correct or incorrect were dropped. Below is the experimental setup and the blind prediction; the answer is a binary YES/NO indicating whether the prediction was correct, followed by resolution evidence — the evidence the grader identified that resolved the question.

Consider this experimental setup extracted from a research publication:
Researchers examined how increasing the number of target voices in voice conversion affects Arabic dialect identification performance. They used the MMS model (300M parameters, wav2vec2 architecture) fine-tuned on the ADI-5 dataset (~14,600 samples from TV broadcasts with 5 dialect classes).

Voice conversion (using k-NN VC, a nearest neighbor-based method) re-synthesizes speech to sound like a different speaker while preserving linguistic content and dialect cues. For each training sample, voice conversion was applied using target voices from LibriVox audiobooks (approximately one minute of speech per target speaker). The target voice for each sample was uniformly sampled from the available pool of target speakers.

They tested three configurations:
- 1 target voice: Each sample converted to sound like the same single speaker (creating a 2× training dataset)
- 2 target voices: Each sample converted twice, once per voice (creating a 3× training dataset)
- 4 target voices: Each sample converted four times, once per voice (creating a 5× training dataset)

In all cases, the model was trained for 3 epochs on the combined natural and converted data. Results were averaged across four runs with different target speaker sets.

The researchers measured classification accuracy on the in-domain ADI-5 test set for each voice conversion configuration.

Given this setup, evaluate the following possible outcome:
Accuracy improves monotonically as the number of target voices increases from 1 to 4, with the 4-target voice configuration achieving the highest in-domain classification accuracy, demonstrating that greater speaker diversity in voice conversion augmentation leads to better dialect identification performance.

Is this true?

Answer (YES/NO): YES